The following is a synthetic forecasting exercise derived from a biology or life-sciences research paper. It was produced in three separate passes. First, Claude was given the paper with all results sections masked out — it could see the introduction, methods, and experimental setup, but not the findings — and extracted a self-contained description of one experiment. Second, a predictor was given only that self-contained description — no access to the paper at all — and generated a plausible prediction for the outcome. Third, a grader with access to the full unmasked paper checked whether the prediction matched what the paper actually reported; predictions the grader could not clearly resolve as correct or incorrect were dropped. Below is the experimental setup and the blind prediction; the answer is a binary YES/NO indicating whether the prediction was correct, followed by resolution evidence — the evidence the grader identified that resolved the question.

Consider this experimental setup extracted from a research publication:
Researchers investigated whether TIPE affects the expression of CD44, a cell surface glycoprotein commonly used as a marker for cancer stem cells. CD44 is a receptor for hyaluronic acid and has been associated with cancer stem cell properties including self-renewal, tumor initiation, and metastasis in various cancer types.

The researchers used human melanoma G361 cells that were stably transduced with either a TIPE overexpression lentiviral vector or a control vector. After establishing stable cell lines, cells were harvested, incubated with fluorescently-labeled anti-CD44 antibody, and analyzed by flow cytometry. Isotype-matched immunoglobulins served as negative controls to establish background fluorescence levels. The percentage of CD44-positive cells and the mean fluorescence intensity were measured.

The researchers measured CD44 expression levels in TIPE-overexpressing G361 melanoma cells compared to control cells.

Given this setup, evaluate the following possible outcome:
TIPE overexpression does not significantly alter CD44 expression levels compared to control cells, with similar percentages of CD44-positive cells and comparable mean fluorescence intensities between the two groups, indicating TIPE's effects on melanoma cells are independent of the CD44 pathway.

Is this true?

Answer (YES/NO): NO